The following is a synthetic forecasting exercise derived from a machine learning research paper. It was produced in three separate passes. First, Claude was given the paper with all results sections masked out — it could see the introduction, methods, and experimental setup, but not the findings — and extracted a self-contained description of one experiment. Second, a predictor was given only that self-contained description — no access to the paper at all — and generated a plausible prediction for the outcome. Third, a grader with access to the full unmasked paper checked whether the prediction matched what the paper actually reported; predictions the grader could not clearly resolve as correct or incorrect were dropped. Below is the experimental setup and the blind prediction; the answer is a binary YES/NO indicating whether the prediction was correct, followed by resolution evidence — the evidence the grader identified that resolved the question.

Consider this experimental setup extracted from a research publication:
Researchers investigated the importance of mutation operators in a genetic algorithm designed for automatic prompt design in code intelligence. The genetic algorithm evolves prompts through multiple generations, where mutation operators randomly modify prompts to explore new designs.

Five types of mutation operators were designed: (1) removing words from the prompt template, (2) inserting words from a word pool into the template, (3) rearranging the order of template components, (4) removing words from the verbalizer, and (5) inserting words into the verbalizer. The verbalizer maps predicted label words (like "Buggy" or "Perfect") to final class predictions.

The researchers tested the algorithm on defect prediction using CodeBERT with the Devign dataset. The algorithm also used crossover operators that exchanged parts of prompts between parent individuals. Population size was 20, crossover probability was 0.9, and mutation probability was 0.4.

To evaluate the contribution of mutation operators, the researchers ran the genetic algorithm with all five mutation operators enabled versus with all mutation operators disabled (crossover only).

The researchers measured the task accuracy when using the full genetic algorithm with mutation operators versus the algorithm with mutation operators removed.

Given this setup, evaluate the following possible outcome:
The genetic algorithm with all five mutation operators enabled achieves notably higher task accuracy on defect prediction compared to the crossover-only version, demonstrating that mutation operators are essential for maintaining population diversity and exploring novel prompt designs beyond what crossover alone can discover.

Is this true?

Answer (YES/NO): YES